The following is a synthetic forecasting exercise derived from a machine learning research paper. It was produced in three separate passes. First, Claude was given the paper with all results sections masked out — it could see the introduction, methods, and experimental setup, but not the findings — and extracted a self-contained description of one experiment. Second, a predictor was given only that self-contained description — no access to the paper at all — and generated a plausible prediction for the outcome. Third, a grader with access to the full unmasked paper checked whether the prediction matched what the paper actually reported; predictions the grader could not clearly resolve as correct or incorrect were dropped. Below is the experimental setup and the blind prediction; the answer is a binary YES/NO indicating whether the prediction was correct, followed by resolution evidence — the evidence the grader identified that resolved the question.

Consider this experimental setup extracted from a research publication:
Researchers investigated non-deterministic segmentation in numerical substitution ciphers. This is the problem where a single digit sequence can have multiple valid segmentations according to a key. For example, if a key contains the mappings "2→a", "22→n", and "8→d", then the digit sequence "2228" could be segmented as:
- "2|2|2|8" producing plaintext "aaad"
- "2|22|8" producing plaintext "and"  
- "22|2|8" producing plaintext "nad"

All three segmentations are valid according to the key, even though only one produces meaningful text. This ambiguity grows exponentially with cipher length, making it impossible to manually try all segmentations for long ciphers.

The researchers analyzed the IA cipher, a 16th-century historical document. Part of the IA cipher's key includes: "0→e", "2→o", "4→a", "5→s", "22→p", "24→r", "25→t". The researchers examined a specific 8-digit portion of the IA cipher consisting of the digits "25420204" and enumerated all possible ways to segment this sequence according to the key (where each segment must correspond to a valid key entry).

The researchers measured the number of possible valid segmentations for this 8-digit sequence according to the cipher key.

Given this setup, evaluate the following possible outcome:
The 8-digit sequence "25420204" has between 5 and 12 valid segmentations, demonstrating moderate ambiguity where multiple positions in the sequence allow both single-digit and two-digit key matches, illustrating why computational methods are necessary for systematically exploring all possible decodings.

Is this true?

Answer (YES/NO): YES